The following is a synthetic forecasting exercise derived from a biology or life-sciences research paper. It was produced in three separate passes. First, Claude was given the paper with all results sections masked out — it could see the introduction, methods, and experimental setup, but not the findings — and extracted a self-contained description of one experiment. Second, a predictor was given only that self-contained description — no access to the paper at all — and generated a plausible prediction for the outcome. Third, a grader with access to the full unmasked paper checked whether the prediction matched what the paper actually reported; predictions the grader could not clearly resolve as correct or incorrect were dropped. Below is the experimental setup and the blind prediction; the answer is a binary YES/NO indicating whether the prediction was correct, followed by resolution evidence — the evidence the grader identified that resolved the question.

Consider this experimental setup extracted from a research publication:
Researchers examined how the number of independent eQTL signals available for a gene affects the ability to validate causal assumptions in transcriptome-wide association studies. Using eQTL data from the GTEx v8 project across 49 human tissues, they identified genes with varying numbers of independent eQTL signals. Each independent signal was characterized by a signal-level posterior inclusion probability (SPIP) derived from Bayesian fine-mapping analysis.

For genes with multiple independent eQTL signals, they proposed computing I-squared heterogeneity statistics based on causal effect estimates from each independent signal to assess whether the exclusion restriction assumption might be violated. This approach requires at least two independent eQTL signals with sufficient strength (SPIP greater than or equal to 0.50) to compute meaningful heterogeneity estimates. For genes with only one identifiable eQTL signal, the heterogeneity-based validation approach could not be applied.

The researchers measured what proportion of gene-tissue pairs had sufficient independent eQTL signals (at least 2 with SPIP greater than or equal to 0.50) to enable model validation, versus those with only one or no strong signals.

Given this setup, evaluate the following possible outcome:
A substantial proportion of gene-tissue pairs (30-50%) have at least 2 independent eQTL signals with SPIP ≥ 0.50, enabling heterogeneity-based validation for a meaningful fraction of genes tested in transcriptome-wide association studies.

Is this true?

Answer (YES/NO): YES